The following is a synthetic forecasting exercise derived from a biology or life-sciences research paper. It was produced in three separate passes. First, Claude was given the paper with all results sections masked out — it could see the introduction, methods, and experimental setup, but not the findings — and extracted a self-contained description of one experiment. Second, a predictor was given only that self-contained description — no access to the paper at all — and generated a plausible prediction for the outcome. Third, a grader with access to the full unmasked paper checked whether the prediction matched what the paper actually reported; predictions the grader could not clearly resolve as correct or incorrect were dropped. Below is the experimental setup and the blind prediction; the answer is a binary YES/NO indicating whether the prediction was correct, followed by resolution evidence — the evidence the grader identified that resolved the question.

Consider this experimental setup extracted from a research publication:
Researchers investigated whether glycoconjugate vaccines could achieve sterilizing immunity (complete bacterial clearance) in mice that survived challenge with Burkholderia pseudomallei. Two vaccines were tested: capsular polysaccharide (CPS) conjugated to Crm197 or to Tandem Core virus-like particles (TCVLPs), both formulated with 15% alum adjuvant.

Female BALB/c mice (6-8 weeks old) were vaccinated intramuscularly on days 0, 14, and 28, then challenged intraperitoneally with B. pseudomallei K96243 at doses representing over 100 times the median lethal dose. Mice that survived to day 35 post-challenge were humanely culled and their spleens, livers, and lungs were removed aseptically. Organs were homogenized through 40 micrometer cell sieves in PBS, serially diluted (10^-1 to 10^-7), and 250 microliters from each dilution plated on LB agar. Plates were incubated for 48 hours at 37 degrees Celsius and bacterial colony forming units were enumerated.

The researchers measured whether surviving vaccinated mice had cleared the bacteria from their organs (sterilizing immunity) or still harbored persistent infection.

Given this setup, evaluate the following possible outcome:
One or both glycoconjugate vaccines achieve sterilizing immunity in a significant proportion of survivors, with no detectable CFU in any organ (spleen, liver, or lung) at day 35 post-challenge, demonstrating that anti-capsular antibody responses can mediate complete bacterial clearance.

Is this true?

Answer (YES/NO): NO